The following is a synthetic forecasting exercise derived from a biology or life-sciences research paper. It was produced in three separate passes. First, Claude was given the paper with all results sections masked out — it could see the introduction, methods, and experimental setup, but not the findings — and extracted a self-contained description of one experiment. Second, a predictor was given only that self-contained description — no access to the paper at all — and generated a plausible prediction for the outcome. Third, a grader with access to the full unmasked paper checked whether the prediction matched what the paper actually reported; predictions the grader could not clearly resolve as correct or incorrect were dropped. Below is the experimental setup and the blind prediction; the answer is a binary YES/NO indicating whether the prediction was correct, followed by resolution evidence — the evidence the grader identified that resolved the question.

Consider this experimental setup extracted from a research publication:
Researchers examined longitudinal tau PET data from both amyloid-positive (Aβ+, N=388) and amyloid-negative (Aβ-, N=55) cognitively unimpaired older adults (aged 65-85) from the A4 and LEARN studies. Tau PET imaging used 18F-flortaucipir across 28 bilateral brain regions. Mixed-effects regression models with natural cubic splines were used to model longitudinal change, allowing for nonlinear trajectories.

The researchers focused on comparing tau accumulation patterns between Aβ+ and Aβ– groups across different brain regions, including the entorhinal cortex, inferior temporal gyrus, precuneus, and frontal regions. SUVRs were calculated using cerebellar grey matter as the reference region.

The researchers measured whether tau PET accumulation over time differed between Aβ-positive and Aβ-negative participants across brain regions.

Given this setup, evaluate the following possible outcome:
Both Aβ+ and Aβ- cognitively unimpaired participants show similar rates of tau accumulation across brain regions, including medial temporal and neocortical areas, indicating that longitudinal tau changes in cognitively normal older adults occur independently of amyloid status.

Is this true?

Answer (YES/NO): NO